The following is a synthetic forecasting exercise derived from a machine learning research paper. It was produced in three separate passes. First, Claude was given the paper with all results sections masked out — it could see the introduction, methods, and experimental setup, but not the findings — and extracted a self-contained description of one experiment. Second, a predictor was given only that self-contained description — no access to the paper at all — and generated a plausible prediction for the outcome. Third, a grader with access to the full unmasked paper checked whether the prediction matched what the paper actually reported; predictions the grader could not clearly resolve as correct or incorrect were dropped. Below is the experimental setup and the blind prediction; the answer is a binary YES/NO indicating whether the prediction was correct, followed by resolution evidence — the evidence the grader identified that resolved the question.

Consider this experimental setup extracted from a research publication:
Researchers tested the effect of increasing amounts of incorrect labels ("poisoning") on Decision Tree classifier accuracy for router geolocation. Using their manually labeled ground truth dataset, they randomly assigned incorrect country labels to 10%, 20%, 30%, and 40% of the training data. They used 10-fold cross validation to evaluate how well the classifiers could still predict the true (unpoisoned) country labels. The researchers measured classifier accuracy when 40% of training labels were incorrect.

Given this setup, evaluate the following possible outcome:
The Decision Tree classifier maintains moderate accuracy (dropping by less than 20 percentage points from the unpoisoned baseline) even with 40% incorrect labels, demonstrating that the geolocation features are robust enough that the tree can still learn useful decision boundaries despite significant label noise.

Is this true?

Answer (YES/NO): YES